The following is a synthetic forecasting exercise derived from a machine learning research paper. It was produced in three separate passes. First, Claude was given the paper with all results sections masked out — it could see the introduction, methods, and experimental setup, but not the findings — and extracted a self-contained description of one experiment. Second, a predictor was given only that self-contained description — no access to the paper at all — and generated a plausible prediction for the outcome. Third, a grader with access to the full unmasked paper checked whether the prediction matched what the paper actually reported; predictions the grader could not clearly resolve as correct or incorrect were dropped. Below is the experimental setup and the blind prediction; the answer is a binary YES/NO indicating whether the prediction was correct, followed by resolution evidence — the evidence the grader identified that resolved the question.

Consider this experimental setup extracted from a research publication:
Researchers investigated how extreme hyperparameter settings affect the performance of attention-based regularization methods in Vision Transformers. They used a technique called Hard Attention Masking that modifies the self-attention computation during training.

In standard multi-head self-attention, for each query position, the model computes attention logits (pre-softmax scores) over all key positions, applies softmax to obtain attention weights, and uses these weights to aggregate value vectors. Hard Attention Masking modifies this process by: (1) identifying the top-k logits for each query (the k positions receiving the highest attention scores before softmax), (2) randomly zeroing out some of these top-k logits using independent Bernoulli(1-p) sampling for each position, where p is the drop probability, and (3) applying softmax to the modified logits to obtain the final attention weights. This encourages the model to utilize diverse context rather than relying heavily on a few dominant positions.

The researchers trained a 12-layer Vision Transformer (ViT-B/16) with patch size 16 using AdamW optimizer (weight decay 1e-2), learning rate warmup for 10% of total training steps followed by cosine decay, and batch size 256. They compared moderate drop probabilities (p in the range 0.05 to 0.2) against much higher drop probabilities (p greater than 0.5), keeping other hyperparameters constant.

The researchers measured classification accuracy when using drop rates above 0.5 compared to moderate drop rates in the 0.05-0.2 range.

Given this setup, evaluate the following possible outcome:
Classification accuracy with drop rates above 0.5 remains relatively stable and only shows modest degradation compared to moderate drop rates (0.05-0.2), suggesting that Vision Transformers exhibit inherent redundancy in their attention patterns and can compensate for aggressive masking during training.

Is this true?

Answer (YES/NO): NO